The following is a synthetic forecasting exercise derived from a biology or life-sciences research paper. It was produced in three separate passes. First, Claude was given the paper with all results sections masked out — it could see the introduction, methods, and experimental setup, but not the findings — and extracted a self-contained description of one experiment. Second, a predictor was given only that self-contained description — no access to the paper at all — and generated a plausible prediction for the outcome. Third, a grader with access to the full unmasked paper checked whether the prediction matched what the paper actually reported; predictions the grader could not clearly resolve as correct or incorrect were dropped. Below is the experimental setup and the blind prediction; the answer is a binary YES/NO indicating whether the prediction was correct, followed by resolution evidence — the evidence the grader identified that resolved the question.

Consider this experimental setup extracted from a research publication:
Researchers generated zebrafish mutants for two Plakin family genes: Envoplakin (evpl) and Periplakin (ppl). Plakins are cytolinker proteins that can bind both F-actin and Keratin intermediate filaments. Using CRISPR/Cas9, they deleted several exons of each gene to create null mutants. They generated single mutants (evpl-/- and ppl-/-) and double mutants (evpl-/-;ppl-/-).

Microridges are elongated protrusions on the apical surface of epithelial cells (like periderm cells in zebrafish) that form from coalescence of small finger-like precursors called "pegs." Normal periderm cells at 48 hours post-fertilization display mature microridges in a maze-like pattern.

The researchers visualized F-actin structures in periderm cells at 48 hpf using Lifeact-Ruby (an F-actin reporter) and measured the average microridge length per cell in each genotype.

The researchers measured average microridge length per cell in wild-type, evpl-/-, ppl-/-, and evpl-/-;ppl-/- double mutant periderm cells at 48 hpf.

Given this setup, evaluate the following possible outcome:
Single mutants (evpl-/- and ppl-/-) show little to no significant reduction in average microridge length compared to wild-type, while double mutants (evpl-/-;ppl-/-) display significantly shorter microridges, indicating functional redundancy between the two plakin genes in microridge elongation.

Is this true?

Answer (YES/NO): NO